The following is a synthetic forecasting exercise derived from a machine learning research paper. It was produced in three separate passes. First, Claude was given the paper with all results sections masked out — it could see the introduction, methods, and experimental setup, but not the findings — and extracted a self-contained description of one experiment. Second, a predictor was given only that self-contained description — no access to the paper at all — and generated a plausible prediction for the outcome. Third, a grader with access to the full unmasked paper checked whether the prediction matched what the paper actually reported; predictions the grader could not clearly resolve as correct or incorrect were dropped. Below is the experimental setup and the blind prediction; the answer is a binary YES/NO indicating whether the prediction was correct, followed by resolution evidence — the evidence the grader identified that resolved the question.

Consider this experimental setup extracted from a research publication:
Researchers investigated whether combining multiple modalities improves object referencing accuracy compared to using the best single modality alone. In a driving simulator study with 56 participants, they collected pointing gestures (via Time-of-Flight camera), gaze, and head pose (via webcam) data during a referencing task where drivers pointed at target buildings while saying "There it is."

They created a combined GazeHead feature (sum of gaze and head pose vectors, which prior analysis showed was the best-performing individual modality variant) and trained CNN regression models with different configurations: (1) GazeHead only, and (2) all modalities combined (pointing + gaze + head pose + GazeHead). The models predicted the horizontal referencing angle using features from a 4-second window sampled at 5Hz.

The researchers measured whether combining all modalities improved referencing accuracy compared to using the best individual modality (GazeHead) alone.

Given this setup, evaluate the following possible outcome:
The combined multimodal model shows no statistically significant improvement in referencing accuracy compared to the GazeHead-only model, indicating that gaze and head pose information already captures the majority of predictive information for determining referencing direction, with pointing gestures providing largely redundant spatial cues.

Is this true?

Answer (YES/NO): NO